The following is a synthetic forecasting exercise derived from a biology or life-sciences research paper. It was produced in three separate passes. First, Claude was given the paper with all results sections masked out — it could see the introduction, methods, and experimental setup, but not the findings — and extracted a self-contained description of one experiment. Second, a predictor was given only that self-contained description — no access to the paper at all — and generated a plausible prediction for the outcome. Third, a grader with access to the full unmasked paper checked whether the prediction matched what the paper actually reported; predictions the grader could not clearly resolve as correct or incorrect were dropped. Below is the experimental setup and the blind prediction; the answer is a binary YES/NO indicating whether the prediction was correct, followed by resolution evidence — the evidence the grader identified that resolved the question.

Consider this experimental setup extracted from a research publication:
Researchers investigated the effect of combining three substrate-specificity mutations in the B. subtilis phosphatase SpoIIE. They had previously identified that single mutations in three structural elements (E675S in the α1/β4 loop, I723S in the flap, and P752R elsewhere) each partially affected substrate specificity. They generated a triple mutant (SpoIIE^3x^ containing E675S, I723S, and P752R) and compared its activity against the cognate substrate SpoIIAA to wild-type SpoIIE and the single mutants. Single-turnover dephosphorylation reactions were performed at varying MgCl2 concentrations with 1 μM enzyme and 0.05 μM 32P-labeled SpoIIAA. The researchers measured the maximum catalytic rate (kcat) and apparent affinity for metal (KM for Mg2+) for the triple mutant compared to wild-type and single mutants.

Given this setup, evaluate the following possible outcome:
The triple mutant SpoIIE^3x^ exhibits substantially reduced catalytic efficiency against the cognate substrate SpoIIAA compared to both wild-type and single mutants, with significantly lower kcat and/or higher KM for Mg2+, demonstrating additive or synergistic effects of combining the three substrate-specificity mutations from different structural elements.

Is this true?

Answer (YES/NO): YES